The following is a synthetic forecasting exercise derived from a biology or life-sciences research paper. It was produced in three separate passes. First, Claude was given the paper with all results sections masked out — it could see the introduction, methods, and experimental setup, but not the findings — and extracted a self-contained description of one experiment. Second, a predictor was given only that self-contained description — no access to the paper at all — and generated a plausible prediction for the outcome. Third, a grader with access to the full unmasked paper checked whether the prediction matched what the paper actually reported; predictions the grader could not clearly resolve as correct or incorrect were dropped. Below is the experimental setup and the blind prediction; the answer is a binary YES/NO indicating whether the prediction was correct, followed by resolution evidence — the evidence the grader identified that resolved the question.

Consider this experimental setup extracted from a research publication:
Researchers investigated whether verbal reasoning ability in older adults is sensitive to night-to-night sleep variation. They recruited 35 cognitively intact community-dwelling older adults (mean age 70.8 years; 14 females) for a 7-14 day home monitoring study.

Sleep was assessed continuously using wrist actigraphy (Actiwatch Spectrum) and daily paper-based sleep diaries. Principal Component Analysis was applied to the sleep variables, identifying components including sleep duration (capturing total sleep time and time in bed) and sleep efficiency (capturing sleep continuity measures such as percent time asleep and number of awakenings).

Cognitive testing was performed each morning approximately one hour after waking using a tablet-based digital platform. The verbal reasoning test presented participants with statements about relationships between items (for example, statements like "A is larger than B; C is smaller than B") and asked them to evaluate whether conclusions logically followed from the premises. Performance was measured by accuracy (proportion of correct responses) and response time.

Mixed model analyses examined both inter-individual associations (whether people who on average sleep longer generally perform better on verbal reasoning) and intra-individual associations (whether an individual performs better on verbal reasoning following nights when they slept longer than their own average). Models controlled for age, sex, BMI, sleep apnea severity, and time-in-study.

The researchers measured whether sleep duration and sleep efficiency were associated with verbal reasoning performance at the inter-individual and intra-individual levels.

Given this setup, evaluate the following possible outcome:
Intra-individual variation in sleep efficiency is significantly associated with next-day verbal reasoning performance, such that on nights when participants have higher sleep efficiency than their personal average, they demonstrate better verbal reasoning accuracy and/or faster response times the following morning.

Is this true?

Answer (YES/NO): NO